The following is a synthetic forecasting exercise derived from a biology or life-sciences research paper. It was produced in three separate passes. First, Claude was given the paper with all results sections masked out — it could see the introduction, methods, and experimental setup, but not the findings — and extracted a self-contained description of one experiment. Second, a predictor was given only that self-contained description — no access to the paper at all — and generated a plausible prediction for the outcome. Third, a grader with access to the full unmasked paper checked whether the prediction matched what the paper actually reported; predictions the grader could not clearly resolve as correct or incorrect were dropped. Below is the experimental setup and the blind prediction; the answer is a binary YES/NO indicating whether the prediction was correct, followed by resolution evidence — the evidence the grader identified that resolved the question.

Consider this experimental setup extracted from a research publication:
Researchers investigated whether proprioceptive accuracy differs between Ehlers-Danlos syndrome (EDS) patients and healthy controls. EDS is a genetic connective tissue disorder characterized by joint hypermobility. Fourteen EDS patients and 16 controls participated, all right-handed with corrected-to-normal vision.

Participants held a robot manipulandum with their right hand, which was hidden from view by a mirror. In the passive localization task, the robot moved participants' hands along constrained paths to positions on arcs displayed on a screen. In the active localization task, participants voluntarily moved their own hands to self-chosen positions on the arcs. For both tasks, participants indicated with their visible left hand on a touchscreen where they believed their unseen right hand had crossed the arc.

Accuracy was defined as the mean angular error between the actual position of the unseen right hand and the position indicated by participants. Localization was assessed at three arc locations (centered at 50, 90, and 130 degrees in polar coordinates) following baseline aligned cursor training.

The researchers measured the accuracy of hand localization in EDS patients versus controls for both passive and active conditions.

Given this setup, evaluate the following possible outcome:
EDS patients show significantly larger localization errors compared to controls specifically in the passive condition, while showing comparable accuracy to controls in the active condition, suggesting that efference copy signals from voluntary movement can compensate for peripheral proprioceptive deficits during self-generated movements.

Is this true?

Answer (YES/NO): NO